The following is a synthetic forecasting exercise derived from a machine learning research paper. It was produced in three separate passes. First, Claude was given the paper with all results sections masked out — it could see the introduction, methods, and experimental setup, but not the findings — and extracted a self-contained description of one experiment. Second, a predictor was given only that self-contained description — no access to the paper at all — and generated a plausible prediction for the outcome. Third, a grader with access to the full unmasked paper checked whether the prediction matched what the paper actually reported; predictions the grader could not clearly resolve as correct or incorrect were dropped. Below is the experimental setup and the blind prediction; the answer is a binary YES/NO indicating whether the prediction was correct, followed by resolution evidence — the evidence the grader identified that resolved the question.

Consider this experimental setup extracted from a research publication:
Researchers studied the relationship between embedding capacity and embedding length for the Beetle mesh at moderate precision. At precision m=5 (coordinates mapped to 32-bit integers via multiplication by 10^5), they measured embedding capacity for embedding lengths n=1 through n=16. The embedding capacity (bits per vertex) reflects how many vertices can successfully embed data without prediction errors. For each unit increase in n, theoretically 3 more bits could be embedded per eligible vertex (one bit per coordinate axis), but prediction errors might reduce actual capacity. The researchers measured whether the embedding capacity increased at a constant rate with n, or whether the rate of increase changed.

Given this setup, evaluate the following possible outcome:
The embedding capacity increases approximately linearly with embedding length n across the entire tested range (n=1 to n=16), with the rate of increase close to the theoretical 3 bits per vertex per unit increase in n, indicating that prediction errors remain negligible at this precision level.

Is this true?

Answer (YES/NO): NO